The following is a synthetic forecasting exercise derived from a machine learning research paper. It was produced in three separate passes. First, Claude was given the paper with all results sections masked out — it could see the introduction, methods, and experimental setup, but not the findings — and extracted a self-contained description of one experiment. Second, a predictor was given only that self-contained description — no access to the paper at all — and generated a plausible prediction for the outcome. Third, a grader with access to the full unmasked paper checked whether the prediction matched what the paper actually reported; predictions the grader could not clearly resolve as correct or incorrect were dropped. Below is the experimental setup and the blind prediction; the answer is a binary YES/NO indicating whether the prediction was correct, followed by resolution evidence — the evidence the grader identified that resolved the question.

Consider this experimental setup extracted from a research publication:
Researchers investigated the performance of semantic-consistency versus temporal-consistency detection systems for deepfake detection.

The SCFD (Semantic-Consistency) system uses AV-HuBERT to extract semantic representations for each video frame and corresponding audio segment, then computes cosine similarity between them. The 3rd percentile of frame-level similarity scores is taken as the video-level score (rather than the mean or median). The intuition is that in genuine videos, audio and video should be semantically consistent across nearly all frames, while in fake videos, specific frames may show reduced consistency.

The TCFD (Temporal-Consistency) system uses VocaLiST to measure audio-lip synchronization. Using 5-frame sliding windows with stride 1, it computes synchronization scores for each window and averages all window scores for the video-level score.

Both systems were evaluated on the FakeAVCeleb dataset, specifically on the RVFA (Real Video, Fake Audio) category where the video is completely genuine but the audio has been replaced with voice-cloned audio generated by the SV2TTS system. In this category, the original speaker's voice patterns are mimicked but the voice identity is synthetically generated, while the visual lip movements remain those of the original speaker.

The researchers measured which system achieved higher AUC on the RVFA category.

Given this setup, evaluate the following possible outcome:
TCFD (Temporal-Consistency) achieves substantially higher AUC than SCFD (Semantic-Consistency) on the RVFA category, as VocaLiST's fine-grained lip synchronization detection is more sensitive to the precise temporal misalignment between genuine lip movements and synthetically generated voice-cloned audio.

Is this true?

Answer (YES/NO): NO